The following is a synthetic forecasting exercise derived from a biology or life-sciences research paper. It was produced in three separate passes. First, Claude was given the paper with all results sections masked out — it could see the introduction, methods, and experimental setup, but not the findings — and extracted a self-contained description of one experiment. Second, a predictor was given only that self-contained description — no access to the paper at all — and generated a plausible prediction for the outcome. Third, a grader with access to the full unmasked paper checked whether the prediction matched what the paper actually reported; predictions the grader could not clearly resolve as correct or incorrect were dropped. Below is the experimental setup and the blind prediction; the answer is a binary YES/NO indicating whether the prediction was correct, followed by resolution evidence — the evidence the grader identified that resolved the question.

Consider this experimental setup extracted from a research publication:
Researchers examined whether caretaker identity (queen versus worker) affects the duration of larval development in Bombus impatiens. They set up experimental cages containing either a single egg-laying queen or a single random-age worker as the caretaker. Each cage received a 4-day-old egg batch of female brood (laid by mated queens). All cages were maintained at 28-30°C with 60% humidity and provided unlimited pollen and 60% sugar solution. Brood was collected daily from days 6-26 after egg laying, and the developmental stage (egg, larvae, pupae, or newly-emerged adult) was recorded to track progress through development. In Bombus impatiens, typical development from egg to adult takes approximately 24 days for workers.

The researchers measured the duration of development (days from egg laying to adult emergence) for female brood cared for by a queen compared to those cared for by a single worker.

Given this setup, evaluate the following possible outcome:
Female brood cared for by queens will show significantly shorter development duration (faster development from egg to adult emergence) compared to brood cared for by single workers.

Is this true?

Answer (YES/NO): NO